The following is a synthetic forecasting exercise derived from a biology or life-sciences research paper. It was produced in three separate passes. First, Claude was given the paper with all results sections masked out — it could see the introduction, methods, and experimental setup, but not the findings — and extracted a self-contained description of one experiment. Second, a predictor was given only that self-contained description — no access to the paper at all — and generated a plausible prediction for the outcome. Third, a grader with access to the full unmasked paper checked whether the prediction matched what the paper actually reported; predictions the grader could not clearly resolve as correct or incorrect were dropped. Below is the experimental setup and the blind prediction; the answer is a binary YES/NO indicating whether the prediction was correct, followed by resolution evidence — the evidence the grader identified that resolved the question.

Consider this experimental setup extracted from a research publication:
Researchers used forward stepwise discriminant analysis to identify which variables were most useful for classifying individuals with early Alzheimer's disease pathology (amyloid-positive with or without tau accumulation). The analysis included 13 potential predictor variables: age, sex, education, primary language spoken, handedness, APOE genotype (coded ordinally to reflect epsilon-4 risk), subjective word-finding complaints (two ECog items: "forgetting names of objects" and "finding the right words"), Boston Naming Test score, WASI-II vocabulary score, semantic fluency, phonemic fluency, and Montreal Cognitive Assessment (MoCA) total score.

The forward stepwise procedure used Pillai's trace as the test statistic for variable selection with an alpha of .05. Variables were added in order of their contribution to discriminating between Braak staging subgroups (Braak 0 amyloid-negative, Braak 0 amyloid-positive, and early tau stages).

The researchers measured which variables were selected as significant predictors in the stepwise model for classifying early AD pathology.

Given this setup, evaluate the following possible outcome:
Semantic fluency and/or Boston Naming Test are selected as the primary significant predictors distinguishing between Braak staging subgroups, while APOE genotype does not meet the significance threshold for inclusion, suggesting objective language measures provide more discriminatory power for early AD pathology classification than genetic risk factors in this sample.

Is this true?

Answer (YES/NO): NO